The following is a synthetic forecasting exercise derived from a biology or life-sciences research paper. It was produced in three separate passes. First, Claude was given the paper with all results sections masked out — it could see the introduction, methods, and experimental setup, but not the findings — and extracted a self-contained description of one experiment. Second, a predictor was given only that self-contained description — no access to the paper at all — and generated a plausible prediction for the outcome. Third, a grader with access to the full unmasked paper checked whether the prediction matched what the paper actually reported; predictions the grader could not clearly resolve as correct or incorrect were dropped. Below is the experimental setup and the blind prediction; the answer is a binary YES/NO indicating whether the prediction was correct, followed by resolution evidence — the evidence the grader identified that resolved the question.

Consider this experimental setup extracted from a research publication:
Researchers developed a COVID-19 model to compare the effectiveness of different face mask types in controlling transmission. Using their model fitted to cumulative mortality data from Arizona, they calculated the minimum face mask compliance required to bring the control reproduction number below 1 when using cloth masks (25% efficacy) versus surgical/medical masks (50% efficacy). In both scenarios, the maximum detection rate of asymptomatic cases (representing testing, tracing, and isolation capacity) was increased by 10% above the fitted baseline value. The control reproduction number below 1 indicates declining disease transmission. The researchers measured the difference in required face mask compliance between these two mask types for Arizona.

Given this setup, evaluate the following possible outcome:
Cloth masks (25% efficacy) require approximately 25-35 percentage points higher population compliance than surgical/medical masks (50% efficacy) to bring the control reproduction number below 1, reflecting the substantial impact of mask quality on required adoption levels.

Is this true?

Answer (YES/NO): NO